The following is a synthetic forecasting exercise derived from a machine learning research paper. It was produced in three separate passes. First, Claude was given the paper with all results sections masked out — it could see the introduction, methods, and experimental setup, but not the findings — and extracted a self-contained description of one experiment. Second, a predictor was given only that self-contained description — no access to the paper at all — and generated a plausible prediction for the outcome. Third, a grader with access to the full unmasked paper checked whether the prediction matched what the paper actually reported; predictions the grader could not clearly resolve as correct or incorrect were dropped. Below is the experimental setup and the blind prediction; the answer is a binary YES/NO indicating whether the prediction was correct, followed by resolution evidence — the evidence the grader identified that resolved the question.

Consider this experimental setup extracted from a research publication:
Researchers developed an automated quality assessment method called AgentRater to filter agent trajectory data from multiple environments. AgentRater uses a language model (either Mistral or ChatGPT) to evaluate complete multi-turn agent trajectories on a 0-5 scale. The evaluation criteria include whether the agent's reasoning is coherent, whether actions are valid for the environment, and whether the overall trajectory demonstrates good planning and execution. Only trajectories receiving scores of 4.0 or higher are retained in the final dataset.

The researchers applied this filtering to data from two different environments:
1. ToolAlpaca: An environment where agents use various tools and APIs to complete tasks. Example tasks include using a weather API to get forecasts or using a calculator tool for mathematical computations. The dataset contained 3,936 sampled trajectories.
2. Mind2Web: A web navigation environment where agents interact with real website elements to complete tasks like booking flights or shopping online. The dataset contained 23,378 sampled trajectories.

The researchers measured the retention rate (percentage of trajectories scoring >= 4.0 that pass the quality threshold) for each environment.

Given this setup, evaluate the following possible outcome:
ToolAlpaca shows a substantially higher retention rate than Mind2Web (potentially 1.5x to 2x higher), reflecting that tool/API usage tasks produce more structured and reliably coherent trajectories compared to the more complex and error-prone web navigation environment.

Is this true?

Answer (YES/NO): NO